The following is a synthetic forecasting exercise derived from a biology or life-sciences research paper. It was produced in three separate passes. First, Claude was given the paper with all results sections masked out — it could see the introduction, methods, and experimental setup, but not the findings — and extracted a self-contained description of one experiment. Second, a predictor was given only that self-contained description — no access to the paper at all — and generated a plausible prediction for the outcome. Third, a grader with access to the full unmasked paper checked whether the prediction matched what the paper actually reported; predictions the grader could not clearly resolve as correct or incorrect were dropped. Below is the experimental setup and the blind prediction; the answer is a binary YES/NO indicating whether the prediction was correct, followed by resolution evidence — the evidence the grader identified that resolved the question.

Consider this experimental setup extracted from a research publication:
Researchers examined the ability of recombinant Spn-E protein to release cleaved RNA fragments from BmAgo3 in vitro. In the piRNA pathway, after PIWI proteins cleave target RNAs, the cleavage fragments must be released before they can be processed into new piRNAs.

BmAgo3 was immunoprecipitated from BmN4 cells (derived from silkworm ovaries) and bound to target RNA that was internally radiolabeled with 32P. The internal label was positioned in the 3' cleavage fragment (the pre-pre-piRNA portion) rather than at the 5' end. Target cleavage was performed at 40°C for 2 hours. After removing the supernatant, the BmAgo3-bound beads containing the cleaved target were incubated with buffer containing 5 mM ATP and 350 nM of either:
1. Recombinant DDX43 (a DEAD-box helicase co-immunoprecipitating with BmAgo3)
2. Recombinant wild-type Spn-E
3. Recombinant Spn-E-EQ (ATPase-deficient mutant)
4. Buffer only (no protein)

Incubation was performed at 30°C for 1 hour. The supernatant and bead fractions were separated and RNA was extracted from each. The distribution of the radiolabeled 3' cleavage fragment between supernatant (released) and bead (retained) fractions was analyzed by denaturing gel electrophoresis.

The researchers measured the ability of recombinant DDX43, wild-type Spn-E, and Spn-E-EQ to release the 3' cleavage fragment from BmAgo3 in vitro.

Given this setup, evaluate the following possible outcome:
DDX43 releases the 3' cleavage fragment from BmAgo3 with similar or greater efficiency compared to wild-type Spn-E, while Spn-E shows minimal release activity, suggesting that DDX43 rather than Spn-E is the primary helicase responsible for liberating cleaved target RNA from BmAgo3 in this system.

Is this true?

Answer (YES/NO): YES